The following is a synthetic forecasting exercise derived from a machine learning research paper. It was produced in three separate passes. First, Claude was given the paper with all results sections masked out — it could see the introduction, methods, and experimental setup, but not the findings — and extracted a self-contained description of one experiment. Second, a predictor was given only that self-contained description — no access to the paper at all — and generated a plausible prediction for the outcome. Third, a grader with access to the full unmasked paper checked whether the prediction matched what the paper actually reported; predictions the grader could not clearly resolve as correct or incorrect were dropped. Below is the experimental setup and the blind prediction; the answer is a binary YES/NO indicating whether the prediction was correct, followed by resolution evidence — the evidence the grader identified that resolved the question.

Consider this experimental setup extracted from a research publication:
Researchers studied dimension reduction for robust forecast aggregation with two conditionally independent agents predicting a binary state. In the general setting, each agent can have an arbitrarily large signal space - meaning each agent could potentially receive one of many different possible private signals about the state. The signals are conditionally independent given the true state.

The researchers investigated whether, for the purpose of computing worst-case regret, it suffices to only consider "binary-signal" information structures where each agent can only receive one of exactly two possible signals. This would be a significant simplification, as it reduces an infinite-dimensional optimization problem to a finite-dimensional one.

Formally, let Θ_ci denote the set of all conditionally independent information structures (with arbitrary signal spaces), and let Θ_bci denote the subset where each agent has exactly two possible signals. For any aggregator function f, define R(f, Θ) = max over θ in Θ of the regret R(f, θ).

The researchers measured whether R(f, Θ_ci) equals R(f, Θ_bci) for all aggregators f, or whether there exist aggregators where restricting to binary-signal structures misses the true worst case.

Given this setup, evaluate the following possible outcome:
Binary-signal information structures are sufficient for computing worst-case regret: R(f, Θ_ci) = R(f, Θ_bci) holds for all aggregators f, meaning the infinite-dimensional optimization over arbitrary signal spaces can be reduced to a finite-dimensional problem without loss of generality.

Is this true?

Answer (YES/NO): YES